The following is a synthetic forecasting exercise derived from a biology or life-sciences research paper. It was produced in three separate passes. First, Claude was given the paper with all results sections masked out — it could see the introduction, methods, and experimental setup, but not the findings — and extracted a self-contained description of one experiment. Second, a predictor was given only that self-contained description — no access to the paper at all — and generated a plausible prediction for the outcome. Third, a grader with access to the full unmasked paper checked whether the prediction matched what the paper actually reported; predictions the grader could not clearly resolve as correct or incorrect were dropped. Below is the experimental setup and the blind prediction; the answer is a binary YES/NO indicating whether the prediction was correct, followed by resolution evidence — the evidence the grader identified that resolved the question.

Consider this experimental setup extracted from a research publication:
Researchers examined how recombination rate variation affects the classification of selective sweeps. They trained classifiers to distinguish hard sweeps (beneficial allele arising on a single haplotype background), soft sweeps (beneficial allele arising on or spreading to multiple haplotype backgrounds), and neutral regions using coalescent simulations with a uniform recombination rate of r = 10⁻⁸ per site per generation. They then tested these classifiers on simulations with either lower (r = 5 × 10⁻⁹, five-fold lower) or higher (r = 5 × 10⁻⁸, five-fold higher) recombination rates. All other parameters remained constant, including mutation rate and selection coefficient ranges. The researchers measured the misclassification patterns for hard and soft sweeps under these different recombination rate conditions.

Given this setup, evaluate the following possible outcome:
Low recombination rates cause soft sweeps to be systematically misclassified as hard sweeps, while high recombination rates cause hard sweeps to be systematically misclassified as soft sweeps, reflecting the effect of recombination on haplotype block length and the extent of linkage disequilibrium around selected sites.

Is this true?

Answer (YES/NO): YES